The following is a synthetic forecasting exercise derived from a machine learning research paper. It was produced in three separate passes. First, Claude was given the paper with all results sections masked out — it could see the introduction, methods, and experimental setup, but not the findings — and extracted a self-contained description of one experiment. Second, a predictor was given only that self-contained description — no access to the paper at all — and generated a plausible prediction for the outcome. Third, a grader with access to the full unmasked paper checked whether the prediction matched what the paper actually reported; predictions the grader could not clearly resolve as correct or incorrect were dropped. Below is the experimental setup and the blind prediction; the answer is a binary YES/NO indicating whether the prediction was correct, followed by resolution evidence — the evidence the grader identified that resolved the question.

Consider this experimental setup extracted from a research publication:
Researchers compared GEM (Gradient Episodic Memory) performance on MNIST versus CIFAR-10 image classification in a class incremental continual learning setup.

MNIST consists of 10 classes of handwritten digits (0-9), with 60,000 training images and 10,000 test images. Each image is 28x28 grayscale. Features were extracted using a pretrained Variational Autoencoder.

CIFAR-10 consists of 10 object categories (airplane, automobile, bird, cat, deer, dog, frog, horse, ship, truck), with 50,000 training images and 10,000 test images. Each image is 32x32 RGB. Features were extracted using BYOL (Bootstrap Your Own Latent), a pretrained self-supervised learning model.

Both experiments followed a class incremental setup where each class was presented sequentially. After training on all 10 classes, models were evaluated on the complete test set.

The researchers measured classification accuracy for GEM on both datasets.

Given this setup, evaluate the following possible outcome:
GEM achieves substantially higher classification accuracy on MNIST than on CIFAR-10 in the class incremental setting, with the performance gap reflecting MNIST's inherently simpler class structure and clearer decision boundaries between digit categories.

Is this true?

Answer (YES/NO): YES